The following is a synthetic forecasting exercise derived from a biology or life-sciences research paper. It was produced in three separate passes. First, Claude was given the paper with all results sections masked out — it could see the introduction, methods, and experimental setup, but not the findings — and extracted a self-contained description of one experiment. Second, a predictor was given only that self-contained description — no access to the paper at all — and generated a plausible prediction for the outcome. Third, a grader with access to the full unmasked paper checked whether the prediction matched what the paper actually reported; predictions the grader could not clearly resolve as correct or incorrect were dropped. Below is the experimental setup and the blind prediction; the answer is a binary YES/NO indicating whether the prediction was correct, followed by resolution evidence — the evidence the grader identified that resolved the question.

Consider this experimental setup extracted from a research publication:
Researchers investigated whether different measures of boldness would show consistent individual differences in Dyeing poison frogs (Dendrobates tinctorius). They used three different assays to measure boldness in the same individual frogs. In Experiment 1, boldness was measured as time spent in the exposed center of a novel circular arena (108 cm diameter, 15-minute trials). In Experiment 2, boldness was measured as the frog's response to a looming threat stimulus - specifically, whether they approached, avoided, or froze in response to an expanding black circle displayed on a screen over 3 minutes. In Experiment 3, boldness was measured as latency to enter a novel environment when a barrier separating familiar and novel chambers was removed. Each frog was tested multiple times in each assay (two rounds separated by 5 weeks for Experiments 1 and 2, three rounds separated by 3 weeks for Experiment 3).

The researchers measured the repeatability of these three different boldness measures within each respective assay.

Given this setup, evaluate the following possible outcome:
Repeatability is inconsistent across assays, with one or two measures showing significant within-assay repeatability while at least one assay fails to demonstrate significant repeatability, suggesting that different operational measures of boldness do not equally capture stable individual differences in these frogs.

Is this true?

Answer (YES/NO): YES